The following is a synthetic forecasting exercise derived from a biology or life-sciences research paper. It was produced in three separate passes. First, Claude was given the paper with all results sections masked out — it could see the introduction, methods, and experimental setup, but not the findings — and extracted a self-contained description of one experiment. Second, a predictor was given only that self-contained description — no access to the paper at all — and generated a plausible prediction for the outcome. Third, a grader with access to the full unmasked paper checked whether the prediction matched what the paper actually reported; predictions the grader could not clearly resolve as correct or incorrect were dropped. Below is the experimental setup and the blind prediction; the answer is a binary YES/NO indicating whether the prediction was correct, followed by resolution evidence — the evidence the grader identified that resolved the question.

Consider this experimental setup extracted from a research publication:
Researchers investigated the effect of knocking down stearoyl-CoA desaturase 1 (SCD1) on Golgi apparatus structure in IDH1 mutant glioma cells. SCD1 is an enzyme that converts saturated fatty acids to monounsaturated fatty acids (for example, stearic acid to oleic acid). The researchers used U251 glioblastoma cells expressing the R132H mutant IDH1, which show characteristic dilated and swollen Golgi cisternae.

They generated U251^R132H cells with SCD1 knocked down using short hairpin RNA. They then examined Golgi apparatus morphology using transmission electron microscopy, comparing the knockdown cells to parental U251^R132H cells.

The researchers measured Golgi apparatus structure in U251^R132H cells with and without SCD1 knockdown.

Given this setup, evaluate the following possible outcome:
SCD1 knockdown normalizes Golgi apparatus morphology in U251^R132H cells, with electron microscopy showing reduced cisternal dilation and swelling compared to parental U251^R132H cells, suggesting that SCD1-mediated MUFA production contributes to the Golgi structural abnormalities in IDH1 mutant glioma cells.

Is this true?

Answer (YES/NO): YES